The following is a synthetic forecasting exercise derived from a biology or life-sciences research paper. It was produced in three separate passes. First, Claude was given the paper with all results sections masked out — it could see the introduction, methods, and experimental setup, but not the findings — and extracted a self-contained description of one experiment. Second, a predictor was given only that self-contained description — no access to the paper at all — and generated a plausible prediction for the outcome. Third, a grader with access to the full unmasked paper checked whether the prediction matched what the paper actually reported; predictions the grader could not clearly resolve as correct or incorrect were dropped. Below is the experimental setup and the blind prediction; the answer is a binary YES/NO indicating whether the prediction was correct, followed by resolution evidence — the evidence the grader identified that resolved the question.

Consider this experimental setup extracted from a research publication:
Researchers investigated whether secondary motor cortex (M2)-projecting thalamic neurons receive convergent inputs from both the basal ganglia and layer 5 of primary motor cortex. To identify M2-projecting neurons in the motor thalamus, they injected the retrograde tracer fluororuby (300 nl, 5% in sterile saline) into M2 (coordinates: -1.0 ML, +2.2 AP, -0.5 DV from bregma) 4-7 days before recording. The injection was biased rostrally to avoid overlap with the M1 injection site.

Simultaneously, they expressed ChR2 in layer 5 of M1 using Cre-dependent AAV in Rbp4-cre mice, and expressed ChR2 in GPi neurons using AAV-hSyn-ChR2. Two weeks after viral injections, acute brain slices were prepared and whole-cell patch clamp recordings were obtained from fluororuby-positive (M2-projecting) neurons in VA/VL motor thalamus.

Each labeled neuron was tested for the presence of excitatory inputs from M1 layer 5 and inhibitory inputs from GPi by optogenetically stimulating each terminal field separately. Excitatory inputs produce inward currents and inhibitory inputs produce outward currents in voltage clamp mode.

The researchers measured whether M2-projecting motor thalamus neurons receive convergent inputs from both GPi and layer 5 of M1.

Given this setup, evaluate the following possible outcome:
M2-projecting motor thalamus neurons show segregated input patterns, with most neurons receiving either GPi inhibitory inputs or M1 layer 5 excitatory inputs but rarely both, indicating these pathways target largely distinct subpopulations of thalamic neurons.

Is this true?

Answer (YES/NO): NO